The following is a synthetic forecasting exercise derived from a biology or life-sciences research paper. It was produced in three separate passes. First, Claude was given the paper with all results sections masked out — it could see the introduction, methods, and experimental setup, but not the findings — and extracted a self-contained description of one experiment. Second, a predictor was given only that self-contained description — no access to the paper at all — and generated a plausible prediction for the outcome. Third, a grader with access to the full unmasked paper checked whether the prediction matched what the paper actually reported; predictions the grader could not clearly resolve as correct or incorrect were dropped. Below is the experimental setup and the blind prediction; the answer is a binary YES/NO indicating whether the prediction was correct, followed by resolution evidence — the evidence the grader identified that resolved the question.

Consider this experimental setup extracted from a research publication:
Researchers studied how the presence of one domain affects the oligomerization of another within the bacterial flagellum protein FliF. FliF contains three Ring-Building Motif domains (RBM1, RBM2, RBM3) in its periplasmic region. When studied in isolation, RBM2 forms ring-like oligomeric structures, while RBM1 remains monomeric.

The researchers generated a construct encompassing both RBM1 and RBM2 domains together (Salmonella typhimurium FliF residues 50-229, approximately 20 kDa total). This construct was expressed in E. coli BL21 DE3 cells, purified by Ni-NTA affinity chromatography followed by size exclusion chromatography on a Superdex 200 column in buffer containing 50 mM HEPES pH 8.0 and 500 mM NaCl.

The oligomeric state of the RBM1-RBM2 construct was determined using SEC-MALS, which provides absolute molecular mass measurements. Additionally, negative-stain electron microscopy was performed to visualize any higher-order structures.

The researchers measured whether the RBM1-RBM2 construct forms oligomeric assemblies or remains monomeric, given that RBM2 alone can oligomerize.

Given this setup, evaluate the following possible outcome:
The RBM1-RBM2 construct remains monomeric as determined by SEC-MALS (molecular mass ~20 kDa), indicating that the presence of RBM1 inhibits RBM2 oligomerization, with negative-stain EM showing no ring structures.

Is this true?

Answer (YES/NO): YES